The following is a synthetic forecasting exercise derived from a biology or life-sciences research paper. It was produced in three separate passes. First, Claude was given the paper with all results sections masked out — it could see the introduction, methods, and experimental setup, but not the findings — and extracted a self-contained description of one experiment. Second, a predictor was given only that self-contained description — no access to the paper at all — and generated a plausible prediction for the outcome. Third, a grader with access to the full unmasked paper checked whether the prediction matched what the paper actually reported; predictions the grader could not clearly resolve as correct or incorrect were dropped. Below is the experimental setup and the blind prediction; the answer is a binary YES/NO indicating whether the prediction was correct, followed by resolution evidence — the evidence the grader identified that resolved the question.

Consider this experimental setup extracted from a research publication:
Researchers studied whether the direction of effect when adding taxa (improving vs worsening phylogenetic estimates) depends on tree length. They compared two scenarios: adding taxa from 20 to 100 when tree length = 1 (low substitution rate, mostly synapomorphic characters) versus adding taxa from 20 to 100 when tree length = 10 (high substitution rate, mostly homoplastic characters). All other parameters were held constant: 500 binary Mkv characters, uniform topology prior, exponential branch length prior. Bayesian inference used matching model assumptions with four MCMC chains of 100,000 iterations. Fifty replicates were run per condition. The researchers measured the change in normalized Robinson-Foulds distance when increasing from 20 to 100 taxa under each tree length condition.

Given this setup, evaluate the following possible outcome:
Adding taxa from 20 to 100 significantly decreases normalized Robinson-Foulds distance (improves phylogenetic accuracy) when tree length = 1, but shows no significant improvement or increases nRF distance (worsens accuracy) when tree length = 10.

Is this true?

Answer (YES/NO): NO